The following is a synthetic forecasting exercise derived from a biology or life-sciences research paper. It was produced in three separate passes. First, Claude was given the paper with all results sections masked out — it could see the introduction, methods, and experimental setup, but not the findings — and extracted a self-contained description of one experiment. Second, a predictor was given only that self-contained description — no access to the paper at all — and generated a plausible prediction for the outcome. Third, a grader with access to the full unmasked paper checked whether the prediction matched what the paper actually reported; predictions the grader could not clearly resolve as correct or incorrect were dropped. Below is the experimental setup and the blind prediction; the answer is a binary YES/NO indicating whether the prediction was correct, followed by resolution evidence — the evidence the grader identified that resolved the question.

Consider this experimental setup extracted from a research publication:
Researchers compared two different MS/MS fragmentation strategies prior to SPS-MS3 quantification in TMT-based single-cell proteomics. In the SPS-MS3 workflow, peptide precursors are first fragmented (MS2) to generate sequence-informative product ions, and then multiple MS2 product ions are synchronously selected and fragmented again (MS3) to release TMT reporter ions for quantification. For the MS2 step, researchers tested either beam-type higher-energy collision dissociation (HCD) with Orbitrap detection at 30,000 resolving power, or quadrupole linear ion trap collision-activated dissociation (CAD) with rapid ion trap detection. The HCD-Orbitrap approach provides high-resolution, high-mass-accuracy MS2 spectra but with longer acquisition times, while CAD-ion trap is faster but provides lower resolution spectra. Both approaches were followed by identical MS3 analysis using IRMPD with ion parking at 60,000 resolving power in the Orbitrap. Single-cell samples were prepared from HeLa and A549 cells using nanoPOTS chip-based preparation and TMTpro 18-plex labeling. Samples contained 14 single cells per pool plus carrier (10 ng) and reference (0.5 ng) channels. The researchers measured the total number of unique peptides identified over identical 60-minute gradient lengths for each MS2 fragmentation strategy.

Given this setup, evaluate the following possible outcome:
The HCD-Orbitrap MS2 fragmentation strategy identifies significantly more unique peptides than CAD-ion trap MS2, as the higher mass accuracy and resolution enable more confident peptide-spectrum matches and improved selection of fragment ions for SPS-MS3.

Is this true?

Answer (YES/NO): NO